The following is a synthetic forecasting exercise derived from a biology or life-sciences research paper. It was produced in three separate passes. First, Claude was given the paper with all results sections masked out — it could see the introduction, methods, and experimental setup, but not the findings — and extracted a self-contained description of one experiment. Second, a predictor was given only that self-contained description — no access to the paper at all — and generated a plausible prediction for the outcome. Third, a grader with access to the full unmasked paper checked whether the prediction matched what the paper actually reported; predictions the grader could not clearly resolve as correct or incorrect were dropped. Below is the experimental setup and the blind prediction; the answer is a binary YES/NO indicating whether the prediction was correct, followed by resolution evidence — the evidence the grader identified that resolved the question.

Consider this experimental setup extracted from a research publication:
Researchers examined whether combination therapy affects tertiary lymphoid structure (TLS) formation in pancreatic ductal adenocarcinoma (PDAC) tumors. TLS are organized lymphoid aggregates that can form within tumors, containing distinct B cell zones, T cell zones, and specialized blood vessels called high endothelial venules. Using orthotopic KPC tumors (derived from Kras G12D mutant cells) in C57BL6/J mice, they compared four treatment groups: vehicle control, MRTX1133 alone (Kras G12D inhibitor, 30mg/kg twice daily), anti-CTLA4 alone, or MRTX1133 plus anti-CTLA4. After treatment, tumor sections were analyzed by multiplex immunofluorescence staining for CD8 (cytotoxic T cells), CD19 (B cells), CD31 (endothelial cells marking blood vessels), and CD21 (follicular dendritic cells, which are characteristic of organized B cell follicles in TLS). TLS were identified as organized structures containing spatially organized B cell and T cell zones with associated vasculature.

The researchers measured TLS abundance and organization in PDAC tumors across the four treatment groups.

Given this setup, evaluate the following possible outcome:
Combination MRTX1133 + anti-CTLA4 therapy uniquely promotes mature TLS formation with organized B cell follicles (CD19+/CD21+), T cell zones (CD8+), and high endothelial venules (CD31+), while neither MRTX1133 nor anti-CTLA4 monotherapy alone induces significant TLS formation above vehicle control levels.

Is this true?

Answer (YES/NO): YES